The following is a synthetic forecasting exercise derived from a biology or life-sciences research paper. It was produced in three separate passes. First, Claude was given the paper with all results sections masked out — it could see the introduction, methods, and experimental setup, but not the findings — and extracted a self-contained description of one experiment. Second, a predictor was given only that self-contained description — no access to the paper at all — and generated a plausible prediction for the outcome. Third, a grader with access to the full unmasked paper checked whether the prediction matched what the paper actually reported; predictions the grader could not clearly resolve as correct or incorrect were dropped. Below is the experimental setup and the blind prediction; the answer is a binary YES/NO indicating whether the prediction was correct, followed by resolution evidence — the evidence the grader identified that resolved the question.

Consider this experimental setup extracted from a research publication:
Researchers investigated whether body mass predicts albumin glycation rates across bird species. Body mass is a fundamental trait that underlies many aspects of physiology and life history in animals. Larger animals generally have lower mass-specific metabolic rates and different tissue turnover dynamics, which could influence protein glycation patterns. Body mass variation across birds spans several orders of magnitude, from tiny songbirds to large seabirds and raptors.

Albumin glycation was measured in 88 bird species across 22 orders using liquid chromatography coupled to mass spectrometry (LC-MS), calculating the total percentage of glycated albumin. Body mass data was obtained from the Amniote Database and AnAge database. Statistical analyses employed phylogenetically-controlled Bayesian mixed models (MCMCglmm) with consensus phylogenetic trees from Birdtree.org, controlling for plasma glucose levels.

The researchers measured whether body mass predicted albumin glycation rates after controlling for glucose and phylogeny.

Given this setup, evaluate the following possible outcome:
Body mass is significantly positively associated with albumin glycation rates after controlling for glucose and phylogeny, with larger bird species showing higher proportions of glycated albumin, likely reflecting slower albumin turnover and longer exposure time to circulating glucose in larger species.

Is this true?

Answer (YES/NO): NO